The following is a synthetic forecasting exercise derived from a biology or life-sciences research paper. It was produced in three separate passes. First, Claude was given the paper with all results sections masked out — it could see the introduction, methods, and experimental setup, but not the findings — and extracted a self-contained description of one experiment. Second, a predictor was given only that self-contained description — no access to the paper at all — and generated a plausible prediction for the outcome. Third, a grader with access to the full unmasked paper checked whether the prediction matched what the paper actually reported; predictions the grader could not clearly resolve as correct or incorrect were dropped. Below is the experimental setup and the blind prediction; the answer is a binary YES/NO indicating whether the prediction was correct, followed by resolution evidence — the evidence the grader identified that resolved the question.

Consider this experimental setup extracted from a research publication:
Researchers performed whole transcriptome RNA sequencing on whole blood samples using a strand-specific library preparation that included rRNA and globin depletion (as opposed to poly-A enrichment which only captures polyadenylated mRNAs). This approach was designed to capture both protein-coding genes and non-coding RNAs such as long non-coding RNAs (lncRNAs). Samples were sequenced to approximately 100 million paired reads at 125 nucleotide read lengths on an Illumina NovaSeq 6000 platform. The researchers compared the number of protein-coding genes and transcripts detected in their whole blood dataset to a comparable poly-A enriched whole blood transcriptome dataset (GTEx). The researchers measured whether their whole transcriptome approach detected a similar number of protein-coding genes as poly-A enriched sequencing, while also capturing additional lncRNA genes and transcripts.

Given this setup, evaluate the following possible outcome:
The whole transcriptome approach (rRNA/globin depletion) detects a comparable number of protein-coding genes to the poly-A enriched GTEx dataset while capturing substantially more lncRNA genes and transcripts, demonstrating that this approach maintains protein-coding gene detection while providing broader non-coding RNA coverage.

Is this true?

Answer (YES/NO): YES